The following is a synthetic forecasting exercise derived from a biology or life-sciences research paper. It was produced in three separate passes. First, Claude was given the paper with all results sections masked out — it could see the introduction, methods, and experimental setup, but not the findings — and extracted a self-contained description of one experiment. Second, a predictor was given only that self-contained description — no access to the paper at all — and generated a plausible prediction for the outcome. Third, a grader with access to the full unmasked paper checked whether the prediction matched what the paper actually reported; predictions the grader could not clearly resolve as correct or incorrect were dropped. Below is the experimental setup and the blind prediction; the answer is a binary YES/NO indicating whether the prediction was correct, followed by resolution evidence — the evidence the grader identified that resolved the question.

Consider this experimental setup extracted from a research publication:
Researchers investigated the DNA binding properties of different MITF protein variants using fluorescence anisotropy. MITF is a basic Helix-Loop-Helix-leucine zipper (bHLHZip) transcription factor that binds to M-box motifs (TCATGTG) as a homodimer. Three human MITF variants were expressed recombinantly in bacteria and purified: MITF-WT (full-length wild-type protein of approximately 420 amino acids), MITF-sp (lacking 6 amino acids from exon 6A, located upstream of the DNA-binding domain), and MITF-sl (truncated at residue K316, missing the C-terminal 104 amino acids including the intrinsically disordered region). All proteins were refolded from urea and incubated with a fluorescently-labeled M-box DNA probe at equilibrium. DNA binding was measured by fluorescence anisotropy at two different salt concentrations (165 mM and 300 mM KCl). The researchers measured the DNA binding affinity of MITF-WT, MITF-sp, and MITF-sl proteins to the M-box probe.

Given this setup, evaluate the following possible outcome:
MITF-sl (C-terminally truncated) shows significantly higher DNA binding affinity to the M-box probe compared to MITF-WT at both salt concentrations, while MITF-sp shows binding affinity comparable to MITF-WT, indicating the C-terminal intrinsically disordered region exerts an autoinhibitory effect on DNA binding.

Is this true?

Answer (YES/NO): NO